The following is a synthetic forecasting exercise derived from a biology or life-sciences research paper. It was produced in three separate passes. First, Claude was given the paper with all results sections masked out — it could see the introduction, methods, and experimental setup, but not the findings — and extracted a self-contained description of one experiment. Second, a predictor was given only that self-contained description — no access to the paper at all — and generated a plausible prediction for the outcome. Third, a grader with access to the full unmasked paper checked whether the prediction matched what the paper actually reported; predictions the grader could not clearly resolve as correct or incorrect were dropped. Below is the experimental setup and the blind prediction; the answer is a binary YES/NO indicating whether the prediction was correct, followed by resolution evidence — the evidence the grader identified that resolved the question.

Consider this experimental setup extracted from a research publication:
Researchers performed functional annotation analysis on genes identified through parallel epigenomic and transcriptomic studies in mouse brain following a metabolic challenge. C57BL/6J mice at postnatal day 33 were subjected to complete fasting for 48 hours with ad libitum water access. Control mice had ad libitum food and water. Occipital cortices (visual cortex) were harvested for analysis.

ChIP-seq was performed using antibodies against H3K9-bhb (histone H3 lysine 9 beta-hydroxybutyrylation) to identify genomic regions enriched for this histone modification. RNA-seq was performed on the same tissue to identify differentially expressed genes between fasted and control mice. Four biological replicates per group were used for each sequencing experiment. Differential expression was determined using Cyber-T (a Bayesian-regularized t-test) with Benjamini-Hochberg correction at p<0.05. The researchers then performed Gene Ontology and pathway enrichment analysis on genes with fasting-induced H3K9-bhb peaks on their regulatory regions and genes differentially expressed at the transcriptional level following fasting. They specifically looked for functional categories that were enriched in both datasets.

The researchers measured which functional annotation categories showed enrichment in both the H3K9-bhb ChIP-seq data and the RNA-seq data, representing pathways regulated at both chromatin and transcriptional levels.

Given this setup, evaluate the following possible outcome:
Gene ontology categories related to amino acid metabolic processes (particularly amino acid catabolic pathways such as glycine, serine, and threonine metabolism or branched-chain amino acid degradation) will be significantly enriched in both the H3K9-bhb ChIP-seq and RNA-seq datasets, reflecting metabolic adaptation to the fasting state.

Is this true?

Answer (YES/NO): NO